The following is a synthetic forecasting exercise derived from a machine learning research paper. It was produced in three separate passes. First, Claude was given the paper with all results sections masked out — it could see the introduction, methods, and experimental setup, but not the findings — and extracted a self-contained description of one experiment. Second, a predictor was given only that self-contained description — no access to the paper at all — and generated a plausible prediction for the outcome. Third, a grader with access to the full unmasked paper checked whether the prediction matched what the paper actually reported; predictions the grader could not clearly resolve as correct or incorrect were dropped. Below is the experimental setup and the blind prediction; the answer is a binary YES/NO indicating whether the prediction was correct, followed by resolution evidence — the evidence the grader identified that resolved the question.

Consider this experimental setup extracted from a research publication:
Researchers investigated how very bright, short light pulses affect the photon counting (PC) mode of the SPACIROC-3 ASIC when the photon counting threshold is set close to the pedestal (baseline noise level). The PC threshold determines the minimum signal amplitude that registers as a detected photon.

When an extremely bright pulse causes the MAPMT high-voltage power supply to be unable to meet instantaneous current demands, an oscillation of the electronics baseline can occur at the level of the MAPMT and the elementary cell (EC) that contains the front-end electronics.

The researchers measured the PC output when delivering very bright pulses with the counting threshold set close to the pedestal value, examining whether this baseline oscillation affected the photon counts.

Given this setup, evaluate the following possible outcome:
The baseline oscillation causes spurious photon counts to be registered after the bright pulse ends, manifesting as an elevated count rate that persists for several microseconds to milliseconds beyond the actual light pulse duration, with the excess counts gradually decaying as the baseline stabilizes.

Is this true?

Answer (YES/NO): NO